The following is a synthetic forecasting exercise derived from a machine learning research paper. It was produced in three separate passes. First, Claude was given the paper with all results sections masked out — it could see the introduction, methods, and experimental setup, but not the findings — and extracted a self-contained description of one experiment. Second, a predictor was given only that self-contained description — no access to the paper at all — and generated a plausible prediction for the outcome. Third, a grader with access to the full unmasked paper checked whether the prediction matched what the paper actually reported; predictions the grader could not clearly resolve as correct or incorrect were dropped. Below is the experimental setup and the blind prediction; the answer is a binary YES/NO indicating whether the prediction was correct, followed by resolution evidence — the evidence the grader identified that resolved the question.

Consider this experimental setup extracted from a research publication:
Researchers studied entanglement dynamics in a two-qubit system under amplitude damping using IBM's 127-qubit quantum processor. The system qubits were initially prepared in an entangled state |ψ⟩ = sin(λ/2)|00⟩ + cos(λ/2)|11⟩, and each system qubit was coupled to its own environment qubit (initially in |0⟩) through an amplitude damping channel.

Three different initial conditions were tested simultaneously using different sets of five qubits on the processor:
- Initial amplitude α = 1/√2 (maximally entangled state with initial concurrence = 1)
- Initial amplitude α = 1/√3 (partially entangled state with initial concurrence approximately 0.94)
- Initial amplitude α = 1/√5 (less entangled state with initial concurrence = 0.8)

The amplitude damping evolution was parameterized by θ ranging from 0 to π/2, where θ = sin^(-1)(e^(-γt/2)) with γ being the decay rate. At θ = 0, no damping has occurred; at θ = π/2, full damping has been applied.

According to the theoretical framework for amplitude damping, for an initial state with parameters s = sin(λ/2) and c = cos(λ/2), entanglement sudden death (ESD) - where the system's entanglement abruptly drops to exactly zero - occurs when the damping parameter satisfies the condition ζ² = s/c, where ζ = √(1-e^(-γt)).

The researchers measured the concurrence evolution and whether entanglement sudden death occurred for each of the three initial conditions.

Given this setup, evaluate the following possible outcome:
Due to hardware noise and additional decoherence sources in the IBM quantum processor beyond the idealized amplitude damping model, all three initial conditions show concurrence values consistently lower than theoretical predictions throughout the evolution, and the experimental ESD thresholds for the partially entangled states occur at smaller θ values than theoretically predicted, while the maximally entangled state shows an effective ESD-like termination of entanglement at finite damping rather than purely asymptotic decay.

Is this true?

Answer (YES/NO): NO